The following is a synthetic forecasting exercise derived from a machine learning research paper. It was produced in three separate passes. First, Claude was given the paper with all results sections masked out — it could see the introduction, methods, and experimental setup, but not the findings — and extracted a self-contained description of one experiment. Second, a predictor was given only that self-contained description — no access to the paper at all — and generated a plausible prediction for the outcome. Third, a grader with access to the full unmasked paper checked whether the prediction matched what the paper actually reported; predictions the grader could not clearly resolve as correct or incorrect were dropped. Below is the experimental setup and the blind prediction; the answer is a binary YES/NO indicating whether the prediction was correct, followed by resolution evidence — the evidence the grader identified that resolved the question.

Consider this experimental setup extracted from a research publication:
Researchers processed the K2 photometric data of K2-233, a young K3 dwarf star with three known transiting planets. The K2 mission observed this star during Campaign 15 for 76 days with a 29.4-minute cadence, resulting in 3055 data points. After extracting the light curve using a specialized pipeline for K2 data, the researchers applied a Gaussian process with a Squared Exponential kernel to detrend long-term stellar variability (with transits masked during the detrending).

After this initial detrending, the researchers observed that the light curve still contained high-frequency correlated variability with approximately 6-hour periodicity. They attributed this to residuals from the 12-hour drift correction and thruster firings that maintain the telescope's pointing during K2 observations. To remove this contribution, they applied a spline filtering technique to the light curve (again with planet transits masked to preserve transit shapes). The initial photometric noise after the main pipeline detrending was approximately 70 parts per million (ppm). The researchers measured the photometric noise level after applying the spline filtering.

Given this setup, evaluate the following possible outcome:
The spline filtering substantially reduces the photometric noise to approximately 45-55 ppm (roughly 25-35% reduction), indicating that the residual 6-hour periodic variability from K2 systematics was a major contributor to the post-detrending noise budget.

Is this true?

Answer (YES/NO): NO